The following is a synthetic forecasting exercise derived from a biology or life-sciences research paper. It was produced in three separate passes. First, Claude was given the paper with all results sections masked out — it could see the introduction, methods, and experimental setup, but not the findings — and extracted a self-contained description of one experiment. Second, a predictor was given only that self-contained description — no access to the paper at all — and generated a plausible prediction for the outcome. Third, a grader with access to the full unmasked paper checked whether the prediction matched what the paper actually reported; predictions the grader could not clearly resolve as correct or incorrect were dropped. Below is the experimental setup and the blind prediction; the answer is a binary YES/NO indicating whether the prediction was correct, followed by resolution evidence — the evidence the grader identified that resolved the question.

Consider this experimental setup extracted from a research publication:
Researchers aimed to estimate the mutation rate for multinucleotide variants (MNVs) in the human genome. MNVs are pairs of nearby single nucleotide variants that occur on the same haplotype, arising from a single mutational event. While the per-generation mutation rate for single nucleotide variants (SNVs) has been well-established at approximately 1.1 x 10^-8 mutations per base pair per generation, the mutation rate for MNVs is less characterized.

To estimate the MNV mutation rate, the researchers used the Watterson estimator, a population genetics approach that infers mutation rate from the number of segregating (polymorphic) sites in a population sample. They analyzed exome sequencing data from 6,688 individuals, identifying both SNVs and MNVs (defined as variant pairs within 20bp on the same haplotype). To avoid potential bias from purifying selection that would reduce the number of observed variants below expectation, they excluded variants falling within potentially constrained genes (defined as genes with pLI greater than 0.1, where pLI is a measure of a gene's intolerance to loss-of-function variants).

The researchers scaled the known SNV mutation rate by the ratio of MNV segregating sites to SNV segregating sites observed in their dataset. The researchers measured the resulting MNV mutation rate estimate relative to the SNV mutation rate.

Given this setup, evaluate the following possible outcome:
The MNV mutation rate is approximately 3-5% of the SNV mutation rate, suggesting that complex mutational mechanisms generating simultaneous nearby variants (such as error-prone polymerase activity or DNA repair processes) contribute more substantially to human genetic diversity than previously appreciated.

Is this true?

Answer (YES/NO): NO